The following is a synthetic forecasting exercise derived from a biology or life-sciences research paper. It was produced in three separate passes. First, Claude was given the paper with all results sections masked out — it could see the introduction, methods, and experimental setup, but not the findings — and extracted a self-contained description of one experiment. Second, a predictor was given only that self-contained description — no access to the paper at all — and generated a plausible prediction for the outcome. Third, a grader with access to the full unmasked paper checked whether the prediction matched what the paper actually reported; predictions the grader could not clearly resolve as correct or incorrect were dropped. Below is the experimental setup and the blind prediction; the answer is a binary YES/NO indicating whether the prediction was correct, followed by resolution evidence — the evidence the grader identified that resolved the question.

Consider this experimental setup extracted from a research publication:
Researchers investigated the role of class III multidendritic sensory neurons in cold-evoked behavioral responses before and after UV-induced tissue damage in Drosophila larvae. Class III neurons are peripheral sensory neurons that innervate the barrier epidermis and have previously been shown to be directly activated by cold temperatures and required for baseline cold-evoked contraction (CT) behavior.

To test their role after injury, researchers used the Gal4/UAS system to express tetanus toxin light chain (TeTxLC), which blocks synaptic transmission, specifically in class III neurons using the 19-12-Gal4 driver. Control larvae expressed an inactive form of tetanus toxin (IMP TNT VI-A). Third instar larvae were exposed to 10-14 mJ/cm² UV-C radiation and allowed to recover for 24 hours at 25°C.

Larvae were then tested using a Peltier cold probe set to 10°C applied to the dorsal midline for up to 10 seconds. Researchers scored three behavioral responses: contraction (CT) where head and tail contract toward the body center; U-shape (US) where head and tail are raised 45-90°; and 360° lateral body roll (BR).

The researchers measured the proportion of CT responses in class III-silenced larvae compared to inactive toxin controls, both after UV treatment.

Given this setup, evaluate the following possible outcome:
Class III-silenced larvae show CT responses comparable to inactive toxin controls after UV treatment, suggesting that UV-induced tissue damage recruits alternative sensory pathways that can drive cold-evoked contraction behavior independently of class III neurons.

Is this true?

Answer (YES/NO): NO